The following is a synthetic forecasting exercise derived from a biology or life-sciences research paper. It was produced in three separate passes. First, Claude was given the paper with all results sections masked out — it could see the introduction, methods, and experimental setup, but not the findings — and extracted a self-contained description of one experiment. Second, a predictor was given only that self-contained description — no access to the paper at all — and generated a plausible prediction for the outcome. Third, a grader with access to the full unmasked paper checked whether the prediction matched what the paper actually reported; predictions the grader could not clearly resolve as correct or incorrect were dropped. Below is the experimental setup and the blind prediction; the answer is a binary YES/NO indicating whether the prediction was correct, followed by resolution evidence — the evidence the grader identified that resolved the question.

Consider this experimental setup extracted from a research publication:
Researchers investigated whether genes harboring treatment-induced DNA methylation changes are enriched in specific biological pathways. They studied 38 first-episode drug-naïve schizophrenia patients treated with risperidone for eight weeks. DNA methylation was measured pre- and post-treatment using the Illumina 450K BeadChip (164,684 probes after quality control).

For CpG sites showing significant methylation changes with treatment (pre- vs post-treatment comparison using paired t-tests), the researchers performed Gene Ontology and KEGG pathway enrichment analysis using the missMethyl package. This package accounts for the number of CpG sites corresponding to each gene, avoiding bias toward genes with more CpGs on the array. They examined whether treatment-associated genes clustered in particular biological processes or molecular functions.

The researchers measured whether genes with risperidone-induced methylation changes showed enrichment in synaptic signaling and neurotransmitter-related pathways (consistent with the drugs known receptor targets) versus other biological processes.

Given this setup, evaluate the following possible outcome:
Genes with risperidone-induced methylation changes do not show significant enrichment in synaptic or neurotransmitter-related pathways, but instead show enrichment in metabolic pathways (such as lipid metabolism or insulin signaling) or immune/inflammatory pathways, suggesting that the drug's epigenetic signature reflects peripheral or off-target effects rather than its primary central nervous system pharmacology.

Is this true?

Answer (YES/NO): NO